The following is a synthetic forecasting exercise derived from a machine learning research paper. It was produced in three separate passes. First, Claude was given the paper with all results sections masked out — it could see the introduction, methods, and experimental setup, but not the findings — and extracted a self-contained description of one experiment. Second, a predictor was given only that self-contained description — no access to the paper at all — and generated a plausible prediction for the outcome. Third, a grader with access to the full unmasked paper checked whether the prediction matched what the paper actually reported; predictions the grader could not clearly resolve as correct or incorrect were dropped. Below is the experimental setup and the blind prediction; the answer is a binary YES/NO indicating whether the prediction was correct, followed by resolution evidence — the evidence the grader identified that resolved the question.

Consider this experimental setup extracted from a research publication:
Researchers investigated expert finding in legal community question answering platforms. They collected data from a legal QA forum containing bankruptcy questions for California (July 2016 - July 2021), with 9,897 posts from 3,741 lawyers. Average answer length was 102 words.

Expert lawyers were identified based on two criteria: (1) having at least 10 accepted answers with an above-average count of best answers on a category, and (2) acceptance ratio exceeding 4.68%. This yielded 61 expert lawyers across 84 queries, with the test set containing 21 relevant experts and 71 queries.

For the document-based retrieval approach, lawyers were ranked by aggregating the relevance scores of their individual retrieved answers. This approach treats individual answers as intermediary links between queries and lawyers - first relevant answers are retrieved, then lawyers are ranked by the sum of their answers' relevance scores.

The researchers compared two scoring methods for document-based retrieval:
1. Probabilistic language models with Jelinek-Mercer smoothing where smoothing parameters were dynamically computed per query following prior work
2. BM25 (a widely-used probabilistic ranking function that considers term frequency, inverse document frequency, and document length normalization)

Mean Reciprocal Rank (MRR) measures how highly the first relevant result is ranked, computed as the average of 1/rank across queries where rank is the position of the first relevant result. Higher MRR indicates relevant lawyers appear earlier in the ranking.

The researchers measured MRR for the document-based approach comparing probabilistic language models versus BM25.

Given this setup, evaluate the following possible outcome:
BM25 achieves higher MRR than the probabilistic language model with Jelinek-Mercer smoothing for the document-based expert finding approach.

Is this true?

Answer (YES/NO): YES